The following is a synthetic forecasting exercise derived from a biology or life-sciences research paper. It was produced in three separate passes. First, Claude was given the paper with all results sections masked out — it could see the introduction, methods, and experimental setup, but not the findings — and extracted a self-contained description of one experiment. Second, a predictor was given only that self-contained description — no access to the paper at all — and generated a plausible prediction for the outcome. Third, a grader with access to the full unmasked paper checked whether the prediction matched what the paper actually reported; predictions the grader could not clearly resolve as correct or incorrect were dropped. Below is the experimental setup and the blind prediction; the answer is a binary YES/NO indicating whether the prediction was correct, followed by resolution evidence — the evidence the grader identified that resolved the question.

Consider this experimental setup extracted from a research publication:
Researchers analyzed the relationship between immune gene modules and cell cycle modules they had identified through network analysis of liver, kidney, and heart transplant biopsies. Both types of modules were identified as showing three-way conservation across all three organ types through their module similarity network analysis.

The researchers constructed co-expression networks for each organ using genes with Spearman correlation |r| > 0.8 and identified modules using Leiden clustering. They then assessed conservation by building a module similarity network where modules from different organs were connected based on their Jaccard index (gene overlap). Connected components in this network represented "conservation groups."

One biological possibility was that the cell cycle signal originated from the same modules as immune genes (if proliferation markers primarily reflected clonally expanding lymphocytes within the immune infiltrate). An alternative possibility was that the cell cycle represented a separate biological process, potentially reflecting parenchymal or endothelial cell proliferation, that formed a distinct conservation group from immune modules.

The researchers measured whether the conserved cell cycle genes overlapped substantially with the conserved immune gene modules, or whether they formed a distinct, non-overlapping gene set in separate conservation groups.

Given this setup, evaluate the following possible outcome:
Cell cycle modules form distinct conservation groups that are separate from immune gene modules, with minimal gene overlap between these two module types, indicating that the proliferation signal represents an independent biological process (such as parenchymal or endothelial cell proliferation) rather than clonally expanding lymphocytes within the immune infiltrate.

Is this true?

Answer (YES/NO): YES